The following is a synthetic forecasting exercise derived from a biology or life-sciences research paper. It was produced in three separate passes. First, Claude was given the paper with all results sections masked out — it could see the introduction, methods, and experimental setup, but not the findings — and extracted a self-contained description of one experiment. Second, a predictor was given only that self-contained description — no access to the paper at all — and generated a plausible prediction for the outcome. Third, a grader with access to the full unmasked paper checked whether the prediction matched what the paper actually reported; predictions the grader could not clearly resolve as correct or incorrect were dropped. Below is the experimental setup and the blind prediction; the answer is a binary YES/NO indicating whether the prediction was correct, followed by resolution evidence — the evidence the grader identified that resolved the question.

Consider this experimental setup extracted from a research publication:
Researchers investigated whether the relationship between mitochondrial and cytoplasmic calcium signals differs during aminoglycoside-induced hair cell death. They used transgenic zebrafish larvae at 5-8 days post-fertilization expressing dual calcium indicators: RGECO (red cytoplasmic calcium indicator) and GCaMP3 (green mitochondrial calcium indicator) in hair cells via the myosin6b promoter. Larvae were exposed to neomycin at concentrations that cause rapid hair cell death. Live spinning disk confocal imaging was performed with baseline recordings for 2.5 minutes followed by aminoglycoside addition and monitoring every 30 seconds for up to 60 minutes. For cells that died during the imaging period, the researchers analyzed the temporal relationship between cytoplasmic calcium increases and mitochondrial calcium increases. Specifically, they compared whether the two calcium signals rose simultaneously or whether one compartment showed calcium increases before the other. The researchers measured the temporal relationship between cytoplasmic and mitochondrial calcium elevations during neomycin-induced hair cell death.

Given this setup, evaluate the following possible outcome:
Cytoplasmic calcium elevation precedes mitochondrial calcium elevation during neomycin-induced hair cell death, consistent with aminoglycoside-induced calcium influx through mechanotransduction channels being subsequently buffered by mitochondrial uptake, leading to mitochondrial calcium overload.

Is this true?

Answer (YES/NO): NO